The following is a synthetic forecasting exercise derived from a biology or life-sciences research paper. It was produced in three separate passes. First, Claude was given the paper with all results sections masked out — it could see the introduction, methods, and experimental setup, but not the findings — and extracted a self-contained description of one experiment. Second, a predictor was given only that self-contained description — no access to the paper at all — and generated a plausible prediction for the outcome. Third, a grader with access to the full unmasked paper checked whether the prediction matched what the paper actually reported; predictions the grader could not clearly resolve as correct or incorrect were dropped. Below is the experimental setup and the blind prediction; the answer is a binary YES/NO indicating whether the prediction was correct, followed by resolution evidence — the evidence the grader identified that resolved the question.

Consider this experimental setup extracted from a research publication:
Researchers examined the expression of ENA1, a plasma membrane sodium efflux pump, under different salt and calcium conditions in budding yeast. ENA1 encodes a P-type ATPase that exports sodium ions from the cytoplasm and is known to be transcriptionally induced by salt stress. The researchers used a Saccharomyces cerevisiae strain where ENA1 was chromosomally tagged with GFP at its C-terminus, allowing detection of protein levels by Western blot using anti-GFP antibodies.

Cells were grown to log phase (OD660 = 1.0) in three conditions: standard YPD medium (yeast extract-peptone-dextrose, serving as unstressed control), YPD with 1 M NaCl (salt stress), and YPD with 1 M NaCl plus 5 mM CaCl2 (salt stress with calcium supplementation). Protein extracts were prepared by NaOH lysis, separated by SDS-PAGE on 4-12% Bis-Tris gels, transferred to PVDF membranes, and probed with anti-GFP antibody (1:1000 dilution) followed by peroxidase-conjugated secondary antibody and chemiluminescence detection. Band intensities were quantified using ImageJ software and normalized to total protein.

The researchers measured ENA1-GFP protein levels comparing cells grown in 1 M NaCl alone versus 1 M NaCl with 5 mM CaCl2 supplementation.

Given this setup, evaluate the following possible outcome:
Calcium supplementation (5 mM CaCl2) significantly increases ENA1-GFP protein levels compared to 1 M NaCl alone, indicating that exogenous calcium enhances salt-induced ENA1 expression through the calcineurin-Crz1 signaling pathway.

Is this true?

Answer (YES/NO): NO